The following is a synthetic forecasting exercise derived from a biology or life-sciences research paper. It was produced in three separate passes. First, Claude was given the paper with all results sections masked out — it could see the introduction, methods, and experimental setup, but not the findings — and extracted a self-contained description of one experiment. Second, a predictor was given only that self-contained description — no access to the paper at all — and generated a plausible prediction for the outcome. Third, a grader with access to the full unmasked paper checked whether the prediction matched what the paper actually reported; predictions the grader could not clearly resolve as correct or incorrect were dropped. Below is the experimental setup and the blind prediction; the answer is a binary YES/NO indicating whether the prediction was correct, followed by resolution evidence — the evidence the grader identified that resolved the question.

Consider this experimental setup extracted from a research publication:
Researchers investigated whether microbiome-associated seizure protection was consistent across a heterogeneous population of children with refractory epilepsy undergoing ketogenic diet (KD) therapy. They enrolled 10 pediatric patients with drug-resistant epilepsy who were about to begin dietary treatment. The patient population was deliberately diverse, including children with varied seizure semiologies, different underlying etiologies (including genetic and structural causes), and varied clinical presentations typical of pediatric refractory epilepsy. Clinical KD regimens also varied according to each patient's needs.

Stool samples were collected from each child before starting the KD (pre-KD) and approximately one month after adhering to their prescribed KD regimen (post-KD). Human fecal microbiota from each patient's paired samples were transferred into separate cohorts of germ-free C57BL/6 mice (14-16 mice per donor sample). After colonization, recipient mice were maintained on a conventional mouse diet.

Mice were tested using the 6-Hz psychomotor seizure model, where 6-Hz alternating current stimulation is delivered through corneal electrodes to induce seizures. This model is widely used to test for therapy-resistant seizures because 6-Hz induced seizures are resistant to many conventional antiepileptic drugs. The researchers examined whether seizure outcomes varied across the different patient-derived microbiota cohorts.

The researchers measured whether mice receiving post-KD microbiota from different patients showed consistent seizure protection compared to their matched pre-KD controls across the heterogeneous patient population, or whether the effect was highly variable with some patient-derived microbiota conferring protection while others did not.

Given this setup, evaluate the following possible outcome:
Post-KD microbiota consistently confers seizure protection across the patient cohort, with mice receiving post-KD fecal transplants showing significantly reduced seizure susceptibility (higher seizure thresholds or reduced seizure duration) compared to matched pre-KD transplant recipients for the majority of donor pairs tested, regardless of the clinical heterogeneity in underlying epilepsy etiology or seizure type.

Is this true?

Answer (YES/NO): YES